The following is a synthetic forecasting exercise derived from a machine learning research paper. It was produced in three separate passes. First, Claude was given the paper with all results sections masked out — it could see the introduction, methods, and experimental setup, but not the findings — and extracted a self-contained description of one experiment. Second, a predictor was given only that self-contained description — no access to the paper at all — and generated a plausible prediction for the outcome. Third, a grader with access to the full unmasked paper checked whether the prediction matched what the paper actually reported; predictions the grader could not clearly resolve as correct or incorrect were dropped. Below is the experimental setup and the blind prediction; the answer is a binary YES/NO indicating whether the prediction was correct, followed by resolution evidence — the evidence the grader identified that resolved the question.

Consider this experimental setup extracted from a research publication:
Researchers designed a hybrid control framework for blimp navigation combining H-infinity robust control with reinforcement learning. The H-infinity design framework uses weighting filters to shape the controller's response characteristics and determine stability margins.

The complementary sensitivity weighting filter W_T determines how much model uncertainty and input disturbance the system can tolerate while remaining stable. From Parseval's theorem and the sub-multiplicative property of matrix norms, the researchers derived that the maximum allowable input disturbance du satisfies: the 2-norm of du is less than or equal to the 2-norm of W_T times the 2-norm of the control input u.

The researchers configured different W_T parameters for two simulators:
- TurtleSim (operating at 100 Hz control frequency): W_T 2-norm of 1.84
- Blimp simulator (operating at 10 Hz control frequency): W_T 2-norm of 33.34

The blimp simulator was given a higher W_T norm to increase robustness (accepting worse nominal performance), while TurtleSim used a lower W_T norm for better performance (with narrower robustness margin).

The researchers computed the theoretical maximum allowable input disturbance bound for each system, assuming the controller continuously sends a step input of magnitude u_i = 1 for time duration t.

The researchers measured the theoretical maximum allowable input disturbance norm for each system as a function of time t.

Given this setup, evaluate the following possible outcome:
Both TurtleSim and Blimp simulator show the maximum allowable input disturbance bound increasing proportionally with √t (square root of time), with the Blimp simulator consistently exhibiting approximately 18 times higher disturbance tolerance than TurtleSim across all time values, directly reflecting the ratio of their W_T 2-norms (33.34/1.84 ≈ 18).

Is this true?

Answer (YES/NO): YES